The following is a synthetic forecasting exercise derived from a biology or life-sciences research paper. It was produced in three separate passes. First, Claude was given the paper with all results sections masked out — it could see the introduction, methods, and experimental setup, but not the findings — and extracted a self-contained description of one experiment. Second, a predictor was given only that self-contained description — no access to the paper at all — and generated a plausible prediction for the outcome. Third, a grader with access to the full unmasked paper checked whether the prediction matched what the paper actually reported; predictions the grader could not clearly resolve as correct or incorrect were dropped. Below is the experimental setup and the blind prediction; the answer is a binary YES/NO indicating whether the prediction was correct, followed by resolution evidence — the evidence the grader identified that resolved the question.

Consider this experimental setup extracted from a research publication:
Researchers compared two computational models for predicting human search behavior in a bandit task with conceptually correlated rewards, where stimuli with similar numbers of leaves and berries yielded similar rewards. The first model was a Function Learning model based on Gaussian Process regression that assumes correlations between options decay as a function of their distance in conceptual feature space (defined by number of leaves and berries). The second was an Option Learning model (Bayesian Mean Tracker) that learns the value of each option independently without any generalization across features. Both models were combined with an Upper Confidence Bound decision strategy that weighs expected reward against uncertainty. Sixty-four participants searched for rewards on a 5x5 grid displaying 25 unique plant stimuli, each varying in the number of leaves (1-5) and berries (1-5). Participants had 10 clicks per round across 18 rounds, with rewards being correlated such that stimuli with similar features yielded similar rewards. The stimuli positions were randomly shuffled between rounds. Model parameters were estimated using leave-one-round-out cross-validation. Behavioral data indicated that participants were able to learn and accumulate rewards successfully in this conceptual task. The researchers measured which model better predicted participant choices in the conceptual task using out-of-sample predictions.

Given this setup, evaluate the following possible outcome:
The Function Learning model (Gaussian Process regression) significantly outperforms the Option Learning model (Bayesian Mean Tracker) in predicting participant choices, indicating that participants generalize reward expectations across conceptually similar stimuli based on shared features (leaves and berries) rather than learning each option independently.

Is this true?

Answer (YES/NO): NO